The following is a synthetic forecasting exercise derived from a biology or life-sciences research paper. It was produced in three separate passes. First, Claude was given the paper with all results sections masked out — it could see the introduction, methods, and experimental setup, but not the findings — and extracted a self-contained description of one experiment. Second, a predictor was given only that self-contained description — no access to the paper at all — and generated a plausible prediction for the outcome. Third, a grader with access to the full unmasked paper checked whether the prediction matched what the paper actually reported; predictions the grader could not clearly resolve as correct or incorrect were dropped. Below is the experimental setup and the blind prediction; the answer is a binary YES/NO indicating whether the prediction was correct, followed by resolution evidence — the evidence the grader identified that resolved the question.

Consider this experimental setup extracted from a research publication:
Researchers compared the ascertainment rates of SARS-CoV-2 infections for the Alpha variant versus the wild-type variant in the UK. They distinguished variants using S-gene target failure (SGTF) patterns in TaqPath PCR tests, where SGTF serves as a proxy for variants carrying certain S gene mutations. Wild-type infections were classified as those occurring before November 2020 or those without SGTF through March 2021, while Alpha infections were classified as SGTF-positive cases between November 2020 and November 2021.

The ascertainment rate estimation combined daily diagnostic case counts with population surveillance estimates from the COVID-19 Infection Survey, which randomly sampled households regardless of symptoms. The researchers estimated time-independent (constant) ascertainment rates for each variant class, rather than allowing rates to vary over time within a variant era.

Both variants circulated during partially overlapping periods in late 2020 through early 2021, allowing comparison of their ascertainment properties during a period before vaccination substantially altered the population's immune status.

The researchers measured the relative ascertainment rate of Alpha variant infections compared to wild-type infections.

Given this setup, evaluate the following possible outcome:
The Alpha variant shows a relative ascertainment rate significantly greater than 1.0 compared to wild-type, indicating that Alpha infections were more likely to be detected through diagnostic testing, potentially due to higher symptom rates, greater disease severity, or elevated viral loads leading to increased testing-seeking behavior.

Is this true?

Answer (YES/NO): YES